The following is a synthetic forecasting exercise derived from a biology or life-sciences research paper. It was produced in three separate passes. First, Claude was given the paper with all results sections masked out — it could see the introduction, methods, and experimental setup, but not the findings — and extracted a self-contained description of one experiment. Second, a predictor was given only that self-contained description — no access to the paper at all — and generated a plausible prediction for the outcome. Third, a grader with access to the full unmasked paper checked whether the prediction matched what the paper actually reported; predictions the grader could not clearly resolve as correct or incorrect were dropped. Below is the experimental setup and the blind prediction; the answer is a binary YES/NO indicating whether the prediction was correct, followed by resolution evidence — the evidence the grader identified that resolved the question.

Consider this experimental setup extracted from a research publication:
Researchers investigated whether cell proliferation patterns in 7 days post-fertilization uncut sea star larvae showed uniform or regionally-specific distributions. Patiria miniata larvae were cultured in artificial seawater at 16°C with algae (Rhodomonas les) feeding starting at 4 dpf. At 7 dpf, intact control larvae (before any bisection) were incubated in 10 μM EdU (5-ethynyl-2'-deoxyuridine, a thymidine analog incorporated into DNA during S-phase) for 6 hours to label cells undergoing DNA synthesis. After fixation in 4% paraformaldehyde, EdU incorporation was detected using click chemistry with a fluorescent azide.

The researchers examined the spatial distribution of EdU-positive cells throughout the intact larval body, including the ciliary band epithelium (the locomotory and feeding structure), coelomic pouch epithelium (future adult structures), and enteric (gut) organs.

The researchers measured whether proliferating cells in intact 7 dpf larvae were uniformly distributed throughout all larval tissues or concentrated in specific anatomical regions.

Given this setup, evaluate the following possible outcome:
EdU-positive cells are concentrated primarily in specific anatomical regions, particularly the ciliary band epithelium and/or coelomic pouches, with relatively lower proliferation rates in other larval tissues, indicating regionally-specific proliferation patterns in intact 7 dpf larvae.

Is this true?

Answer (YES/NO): NO